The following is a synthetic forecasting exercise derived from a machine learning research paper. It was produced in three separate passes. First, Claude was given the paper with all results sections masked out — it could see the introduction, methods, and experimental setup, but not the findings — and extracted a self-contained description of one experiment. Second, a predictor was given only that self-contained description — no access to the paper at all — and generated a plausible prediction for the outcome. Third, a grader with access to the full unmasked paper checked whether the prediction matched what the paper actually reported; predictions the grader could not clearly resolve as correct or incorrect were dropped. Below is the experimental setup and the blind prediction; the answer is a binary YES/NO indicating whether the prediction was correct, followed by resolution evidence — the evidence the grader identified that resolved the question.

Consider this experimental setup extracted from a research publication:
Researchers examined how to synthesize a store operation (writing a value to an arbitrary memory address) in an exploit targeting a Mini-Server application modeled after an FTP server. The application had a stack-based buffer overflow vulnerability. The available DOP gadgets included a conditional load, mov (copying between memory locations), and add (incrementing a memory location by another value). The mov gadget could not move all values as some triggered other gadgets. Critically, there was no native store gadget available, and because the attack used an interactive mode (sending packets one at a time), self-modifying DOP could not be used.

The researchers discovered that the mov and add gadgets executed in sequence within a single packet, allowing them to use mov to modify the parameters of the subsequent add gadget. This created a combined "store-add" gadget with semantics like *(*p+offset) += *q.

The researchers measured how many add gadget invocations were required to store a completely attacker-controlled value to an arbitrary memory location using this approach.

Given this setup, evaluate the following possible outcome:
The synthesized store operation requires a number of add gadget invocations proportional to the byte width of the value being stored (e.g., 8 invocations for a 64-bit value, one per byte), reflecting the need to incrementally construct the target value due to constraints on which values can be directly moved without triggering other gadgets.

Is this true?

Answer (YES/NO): NO